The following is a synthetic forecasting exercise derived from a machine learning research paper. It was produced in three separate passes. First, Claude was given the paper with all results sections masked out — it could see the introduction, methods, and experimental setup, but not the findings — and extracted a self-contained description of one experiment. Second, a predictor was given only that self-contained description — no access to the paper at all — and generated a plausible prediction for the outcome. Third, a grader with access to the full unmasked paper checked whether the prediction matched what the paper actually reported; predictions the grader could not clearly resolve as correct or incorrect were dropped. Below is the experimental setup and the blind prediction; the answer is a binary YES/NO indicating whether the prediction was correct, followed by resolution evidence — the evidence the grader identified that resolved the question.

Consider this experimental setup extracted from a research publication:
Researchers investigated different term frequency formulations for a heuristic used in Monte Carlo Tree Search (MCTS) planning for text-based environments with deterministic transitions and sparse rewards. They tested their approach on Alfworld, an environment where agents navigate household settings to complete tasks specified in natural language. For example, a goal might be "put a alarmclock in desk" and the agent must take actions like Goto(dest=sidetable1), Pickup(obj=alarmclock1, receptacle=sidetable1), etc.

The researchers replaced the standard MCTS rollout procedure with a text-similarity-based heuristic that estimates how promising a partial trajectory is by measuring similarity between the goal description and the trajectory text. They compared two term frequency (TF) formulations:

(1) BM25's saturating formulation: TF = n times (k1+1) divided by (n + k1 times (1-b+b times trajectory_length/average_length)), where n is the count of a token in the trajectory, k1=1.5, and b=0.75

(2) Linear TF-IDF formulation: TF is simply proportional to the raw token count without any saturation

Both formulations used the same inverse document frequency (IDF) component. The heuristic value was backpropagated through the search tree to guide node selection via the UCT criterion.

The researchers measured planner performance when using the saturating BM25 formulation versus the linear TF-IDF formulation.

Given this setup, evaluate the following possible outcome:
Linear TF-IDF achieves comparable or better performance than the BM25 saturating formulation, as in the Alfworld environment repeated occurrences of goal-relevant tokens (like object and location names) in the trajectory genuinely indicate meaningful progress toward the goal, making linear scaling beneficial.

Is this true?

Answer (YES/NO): NO